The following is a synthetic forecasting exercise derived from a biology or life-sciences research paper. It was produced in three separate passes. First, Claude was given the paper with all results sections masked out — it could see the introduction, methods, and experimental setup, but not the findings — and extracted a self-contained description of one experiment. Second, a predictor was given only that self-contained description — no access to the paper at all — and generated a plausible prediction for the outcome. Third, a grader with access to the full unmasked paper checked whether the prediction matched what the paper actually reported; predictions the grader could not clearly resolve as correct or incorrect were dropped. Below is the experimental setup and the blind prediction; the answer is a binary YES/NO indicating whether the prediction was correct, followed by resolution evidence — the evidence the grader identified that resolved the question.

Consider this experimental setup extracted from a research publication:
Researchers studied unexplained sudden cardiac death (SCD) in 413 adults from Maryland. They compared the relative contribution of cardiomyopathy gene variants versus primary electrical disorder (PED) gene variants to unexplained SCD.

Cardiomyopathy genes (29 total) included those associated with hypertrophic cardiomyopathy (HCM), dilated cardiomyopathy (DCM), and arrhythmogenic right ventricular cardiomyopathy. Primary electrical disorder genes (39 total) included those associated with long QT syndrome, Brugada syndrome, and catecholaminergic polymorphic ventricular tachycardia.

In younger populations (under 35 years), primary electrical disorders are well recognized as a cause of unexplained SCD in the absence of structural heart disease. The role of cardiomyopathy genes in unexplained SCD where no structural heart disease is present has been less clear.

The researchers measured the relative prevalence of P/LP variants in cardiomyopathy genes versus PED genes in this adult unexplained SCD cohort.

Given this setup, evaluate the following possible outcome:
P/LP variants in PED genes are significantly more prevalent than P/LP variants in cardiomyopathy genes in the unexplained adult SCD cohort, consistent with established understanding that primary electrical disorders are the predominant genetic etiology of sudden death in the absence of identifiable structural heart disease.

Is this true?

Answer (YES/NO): NO